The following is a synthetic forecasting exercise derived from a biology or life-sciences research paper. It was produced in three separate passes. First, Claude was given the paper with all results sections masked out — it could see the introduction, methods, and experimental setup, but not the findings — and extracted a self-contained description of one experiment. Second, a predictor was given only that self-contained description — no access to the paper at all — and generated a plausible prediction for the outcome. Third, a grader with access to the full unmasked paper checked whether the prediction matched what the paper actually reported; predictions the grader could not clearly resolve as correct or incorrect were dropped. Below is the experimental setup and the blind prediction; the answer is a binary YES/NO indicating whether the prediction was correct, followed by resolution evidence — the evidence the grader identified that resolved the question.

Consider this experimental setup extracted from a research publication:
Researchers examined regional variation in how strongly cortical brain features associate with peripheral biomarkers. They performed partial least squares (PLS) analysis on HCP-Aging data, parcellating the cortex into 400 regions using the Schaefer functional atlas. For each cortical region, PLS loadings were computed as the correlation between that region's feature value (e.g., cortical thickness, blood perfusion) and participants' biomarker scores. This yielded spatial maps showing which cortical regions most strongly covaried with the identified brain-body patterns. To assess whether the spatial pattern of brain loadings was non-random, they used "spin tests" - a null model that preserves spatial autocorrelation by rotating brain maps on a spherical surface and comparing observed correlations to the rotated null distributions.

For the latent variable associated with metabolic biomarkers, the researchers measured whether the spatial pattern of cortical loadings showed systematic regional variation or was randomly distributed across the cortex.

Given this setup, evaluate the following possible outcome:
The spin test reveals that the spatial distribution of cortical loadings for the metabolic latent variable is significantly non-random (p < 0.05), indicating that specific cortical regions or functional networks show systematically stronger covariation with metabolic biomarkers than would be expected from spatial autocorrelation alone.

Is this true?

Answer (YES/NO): YES